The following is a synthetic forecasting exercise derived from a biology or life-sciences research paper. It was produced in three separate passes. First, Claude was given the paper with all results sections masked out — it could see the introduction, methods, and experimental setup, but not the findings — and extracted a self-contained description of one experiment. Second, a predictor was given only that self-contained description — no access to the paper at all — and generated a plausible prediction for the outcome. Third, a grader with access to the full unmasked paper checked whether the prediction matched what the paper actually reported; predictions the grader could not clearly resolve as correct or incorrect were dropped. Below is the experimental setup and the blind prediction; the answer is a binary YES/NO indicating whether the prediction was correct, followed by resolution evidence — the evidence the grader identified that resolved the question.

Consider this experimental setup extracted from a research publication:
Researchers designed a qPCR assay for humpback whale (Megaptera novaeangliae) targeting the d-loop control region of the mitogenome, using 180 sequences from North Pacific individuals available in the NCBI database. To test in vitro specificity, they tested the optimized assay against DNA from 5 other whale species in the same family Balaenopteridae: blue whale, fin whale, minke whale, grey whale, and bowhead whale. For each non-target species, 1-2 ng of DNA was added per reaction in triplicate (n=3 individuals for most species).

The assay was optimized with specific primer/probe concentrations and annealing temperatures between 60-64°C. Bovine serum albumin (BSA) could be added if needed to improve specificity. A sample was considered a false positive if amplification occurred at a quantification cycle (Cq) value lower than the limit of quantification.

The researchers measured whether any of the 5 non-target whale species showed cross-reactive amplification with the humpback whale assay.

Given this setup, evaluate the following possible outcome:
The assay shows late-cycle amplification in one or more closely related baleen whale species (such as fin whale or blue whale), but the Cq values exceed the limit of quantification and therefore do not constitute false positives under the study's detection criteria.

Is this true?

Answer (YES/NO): NO